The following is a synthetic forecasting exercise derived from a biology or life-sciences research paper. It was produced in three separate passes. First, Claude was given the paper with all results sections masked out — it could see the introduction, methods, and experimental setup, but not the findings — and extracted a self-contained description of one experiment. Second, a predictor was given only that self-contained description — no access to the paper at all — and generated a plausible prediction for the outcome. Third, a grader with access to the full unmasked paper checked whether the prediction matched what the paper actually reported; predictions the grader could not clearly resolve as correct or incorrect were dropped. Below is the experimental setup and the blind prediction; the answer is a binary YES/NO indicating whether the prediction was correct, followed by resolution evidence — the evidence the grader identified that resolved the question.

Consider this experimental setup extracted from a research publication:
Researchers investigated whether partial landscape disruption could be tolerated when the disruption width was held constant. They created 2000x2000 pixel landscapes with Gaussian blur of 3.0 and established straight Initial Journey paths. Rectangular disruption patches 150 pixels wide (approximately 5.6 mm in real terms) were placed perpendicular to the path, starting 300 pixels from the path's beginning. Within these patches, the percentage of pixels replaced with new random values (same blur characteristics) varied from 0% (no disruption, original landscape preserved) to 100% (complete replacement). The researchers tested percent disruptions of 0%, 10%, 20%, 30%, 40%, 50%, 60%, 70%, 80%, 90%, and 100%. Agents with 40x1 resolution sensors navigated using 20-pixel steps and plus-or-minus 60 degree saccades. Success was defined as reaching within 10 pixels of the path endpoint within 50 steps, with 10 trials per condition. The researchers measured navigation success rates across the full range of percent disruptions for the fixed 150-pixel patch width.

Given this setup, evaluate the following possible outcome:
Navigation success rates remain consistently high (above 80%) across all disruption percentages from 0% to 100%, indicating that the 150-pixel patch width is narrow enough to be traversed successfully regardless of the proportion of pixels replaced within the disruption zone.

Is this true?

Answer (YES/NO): NO